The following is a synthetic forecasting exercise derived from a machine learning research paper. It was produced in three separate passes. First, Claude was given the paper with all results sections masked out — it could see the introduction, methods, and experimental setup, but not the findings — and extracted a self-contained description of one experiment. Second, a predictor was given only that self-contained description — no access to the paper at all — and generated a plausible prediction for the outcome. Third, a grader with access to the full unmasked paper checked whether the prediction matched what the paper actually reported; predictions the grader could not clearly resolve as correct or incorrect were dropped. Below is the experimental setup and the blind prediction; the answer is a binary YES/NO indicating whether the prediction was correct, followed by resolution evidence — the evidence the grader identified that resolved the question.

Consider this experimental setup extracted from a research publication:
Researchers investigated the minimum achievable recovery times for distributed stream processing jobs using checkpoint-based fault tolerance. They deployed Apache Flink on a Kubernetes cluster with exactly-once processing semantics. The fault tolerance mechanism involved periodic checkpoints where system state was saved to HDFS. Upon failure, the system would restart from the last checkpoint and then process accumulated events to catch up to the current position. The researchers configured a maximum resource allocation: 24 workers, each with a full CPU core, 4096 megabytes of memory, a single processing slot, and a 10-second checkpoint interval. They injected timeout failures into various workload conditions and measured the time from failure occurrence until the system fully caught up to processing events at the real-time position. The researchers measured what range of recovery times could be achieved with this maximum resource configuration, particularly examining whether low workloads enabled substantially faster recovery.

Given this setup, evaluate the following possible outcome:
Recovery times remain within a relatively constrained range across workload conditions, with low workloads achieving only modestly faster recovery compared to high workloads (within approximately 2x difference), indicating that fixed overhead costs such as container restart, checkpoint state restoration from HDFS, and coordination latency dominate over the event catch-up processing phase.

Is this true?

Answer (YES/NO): YES